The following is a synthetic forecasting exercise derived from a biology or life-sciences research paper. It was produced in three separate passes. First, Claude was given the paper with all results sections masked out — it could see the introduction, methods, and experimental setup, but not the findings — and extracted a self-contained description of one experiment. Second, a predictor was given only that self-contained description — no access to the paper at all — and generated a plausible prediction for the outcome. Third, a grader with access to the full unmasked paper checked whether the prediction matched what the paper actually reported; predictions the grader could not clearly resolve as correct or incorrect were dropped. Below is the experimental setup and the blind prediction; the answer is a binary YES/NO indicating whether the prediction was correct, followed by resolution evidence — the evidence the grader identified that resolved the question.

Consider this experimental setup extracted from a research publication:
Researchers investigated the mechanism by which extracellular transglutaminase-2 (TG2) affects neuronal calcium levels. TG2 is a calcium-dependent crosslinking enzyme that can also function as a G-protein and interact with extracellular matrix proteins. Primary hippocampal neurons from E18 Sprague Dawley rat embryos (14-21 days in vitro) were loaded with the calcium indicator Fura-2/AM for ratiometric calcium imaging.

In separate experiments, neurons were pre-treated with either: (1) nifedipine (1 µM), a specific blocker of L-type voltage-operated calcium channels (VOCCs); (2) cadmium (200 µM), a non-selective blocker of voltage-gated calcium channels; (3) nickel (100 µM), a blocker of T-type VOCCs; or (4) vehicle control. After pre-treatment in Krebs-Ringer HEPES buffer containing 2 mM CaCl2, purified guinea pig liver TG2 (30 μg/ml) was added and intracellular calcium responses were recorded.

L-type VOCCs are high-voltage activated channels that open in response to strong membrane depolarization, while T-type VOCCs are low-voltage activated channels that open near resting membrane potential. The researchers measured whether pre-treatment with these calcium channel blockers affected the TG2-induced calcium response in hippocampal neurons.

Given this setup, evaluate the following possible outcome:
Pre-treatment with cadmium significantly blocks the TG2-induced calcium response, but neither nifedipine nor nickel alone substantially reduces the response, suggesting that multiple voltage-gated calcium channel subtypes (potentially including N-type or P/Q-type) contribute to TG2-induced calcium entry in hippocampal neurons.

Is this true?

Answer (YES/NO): NO